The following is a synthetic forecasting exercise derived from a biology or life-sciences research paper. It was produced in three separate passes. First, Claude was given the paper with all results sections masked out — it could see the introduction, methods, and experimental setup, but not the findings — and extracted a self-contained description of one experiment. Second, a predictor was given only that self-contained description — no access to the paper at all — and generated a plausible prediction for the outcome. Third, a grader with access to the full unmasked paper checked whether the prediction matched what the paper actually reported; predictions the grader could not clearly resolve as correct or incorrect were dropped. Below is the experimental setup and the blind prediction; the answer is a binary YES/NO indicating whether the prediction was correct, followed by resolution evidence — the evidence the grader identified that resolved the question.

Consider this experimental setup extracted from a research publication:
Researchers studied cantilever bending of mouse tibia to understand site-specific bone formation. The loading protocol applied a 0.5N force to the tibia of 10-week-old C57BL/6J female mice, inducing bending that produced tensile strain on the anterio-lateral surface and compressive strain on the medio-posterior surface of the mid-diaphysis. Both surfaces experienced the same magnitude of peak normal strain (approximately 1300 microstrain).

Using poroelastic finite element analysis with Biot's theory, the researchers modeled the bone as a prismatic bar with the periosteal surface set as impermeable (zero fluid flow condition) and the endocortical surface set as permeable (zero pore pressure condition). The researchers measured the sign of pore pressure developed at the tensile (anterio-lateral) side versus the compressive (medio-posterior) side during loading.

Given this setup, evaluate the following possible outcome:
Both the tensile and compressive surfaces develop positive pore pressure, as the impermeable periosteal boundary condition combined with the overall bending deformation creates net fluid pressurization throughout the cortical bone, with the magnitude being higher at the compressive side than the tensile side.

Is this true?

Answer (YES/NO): NO